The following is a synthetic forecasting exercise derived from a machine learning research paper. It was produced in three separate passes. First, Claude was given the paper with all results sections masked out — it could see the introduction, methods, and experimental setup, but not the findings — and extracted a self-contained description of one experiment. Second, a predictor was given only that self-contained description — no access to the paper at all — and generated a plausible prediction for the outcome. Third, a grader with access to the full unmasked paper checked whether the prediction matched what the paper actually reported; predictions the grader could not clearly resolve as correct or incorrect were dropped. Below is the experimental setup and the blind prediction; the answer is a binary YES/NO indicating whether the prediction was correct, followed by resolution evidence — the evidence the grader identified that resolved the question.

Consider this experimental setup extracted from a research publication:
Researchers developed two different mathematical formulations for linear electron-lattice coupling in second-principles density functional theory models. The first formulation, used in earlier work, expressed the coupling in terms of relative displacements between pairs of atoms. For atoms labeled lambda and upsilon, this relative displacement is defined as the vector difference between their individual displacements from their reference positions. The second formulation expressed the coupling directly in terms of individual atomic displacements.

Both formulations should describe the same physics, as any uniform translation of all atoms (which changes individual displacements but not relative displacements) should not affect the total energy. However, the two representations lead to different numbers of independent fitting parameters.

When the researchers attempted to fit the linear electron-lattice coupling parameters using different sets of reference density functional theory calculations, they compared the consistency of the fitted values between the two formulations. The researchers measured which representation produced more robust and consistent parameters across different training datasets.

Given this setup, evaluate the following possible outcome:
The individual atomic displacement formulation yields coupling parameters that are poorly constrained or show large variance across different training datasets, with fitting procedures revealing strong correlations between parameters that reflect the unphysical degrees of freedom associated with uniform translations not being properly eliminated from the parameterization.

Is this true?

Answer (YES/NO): NO